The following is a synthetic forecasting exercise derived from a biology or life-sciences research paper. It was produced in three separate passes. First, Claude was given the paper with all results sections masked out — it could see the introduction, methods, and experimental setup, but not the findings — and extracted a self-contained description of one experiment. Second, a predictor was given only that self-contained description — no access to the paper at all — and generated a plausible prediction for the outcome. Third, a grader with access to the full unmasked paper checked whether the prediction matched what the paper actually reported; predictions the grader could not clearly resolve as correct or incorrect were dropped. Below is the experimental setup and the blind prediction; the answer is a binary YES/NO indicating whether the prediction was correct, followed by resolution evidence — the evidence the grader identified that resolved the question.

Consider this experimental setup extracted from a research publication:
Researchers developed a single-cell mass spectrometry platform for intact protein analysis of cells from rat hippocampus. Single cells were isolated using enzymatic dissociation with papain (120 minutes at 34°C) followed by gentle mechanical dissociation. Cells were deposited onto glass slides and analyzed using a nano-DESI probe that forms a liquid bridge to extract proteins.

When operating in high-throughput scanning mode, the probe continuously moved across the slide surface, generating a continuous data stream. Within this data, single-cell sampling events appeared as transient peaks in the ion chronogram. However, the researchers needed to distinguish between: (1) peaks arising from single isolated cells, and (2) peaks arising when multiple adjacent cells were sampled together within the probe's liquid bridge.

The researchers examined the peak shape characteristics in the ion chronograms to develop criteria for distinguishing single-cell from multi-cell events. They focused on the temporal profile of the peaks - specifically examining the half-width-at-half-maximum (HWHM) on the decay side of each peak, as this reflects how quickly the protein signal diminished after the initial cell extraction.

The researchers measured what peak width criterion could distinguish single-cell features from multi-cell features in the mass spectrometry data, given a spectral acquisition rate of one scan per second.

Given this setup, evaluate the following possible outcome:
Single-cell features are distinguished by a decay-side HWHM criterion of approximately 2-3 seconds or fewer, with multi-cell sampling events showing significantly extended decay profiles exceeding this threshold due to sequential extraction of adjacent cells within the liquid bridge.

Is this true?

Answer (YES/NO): YES